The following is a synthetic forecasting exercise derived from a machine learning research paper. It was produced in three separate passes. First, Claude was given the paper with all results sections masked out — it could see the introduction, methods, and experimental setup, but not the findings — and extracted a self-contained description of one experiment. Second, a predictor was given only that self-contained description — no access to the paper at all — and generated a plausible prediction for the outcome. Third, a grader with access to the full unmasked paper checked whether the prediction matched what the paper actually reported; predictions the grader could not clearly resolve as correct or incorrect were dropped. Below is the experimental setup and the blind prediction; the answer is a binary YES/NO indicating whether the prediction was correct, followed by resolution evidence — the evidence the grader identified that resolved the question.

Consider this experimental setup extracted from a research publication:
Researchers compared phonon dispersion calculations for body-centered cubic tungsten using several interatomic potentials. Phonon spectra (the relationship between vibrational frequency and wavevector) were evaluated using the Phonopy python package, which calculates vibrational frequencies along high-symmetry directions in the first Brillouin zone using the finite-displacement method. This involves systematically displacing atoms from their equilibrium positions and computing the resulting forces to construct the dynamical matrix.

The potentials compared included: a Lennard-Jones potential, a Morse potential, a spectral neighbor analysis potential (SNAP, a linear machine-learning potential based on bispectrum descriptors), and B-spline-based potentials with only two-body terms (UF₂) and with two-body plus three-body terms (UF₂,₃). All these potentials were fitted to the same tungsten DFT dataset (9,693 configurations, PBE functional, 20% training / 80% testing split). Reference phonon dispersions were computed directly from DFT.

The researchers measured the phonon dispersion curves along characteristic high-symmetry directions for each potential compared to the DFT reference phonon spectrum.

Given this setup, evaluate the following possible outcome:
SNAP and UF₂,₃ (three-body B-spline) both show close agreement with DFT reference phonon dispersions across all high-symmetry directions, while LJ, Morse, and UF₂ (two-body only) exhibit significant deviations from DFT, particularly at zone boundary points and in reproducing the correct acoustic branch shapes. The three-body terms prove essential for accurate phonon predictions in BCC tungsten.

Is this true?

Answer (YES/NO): NO